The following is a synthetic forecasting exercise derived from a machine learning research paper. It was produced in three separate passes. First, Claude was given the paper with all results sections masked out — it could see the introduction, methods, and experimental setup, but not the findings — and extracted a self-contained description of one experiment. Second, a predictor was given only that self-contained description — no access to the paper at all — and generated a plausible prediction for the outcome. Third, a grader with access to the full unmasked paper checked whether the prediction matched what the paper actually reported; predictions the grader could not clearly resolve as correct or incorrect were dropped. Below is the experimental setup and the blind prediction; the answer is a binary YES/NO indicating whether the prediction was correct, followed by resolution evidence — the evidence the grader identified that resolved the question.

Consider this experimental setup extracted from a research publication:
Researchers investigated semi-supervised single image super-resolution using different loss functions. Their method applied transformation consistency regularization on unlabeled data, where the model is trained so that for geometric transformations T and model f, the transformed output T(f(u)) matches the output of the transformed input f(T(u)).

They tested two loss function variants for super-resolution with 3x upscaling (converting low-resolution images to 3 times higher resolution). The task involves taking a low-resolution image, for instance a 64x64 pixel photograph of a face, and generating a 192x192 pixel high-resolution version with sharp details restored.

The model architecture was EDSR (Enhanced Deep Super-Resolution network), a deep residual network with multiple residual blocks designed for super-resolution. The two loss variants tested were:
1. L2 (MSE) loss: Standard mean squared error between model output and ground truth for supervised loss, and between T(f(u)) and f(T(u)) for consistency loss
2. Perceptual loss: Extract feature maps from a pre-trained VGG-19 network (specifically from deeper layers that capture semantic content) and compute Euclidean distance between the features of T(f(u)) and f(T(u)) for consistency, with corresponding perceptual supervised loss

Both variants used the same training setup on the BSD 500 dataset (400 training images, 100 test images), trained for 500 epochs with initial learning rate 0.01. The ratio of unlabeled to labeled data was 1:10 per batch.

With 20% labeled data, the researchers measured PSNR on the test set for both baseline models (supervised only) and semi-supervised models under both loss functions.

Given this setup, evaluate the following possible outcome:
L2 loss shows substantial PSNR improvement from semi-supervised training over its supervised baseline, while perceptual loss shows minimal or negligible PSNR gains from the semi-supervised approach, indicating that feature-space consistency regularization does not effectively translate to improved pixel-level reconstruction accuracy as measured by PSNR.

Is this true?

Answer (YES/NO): NO